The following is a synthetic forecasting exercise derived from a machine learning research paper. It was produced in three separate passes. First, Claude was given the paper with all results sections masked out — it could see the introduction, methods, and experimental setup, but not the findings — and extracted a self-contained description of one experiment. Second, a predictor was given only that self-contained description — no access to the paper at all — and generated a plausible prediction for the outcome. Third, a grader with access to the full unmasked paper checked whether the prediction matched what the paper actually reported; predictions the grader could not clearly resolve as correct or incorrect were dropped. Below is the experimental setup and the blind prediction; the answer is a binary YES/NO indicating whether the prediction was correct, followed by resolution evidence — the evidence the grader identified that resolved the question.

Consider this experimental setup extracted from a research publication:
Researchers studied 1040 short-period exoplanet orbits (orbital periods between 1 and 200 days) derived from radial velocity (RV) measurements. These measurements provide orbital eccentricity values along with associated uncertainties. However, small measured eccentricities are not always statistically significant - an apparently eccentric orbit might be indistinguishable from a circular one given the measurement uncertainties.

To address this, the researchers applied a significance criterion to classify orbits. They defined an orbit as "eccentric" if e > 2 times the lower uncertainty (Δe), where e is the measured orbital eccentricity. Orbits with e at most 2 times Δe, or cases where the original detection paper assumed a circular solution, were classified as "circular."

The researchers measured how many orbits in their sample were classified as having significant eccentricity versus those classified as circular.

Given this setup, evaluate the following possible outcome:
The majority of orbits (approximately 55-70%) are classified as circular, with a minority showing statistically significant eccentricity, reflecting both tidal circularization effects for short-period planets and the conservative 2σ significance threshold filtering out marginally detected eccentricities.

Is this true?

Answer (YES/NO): NO